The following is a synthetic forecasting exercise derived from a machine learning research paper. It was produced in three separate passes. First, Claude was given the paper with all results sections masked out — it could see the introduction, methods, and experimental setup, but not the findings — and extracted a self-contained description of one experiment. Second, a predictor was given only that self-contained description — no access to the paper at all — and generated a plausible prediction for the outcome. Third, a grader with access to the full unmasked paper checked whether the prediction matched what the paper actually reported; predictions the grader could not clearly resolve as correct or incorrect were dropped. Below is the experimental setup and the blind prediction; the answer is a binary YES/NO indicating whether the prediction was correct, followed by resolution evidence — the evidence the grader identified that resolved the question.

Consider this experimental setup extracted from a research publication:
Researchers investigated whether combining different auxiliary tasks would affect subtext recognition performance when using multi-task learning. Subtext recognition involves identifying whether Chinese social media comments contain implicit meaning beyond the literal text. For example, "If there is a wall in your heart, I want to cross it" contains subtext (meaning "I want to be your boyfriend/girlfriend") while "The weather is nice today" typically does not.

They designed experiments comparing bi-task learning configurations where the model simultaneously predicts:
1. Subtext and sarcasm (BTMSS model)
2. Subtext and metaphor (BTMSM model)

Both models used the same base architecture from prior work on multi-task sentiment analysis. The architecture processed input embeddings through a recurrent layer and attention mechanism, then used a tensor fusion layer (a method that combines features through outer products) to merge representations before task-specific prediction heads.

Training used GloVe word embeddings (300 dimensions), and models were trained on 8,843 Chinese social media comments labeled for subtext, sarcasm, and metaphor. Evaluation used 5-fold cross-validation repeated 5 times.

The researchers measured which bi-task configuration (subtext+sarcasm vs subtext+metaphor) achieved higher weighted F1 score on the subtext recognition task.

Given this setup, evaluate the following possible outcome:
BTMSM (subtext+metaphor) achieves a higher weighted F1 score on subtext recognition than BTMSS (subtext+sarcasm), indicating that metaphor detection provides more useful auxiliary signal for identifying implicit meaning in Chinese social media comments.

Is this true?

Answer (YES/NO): NO